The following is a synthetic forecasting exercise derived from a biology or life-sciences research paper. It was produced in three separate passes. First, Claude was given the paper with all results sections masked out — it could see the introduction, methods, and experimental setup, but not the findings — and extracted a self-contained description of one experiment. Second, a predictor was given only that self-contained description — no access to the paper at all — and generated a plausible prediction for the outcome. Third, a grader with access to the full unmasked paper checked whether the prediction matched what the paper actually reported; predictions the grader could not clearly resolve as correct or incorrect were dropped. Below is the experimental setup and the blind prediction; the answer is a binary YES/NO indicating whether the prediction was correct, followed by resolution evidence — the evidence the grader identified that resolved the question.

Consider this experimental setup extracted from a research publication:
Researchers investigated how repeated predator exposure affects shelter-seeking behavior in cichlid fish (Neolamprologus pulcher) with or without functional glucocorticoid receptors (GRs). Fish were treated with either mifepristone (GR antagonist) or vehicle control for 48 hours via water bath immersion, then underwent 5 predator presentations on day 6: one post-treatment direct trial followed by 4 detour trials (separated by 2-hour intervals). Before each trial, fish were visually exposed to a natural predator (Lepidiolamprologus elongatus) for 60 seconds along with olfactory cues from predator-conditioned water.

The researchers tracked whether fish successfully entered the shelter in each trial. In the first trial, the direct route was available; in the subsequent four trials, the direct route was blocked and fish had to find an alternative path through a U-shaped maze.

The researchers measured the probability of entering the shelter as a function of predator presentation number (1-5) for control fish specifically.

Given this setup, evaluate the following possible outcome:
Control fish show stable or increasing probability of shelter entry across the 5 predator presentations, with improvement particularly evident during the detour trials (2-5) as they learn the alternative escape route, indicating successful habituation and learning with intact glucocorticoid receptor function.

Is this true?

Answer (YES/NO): NO